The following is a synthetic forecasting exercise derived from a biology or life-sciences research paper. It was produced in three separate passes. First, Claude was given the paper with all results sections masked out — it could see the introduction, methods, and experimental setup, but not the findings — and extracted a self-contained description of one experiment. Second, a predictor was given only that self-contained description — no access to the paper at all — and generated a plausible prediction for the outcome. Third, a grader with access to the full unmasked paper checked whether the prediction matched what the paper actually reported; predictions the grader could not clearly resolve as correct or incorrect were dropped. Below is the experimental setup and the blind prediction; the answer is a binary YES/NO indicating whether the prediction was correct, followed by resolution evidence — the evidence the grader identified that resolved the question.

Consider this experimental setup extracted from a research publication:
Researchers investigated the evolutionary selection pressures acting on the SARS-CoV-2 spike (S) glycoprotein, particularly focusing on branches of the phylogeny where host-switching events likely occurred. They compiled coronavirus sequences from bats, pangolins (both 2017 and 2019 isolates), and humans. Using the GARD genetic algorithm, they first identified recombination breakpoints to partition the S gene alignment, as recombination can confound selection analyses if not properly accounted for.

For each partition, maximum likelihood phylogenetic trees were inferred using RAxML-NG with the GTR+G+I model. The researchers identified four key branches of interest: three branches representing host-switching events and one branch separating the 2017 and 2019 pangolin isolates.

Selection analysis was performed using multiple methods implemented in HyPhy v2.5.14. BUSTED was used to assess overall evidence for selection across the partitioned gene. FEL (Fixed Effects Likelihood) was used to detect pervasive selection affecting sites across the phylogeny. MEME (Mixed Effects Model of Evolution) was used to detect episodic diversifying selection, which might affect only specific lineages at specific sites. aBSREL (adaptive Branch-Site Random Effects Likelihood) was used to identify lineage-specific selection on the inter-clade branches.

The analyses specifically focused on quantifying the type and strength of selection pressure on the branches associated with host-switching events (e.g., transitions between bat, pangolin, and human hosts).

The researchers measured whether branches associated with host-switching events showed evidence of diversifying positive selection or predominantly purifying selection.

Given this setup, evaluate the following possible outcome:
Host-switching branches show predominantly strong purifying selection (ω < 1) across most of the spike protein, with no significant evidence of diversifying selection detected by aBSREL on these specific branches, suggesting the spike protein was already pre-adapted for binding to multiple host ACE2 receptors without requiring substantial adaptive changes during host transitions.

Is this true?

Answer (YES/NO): YES